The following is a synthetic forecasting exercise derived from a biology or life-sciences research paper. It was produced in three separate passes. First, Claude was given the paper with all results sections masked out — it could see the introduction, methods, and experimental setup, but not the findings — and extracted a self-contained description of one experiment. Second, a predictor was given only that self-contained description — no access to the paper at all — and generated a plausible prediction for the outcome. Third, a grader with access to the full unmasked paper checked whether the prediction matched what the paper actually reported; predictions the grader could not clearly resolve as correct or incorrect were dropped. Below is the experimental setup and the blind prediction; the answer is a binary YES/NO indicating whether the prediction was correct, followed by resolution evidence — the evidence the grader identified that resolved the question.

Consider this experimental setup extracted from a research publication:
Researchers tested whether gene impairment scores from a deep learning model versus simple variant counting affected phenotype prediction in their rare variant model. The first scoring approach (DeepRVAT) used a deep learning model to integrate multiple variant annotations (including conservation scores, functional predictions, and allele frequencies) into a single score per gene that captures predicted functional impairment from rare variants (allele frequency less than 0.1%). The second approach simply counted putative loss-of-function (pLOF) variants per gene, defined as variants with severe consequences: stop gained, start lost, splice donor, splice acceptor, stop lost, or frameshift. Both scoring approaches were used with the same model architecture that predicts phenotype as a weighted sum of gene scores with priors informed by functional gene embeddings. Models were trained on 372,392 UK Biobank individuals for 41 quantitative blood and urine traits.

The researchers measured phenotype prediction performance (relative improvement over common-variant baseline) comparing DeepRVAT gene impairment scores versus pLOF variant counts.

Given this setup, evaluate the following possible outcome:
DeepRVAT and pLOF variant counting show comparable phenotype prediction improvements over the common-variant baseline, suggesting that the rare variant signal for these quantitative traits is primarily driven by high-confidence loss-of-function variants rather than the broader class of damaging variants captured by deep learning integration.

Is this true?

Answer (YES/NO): NO